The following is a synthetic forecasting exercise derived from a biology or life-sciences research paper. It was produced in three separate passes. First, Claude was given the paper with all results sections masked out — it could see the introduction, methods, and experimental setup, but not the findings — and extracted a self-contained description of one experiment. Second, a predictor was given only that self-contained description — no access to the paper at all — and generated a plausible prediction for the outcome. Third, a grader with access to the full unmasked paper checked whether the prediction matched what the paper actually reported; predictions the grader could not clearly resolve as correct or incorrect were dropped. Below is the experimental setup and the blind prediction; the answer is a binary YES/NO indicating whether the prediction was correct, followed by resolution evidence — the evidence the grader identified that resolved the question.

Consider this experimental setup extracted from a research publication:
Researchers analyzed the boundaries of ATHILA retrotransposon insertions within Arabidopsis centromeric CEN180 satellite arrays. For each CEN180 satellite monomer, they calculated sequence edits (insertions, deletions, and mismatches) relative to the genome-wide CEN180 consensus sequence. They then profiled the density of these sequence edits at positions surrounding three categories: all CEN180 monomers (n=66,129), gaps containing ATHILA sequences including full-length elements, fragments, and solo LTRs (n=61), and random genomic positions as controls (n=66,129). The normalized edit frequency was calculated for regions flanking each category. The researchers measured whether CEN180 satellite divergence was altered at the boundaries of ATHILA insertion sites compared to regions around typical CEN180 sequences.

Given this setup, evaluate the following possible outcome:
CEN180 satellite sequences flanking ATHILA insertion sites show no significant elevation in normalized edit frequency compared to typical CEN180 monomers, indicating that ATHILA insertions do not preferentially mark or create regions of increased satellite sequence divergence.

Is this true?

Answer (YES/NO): NO